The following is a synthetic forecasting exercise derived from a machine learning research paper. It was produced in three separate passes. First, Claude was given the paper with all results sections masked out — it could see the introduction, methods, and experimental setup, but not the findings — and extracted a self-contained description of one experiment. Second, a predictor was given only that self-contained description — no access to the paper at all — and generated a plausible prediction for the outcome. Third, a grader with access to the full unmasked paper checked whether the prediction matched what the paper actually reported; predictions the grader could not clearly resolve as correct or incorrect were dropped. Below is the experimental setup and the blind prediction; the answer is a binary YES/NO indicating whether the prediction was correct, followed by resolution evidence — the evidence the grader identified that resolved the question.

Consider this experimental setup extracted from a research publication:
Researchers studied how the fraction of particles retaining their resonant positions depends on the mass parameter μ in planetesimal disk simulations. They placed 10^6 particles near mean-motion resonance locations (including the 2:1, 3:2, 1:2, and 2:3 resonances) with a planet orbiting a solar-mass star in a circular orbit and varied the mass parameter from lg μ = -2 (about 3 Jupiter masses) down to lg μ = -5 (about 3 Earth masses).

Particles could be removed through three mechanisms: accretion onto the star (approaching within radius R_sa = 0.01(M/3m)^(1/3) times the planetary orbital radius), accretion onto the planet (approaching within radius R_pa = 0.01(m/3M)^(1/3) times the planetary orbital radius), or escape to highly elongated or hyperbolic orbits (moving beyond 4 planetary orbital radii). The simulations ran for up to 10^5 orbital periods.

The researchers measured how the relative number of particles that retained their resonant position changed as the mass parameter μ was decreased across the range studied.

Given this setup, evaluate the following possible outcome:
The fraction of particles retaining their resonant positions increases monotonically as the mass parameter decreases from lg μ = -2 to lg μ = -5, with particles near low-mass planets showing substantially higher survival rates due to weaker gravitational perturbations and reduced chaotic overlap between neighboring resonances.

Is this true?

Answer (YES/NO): YES